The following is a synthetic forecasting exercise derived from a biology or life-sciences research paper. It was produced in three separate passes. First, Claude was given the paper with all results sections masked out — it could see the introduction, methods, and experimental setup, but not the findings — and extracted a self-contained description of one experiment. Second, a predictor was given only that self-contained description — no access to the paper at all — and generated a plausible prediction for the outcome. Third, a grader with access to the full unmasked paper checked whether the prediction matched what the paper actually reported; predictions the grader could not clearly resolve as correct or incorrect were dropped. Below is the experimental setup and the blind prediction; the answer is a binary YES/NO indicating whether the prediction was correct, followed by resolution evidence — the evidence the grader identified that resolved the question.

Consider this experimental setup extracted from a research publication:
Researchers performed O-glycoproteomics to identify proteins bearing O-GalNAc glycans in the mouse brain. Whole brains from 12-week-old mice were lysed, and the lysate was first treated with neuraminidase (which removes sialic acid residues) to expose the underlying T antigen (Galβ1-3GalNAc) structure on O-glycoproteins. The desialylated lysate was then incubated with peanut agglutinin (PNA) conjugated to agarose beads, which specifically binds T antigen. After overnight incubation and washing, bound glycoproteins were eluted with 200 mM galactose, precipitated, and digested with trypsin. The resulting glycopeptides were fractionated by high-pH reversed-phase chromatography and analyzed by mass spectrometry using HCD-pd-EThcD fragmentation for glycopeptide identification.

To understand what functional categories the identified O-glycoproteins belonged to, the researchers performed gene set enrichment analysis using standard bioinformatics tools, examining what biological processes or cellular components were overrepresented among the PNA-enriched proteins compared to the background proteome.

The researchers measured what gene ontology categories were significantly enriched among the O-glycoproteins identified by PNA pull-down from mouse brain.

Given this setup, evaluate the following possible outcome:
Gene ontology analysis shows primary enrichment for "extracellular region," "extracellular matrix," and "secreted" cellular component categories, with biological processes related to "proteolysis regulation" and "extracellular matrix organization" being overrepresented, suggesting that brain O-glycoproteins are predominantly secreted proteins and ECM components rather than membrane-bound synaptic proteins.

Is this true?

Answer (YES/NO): NO